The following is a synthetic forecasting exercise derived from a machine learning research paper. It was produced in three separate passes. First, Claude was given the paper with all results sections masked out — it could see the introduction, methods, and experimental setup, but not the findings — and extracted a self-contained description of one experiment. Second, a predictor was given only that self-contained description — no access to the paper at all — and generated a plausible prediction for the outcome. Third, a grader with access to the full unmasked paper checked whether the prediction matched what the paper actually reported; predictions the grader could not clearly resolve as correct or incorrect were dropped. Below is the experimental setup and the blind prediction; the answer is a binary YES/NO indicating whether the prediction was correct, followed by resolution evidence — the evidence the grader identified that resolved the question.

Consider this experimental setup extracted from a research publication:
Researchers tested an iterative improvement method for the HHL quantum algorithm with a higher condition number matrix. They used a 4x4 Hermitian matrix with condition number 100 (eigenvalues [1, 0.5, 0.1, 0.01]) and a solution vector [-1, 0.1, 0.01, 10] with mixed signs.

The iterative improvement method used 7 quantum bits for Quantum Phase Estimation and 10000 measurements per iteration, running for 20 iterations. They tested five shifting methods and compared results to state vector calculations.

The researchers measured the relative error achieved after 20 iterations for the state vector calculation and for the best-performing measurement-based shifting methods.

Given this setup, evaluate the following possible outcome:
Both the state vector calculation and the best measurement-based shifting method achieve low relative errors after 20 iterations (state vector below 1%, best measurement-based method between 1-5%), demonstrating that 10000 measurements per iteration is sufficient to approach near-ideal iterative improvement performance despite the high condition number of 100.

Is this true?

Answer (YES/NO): NO